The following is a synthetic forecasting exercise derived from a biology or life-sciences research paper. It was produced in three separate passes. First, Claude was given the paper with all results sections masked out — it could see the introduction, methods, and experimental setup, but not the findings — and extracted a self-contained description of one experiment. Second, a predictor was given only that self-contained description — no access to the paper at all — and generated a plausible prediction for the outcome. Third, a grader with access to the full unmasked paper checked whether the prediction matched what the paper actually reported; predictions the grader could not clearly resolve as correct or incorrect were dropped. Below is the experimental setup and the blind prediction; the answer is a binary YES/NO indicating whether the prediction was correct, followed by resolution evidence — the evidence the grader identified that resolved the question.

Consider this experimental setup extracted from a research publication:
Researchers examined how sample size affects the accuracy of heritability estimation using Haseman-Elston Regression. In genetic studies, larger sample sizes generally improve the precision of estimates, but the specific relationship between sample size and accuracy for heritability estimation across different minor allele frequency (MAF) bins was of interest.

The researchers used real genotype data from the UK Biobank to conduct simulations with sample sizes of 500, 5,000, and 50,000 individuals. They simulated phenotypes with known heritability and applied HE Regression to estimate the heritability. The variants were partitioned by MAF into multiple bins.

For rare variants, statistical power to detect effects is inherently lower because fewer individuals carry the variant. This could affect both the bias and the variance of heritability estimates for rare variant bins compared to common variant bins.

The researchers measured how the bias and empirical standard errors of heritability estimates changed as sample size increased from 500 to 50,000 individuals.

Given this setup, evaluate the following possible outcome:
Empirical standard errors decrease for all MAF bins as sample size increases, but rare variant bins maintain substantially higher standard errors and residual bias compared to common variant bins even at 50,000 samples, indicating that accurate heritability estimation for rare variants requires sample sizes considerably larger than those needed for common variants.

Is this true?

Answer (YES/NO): YES